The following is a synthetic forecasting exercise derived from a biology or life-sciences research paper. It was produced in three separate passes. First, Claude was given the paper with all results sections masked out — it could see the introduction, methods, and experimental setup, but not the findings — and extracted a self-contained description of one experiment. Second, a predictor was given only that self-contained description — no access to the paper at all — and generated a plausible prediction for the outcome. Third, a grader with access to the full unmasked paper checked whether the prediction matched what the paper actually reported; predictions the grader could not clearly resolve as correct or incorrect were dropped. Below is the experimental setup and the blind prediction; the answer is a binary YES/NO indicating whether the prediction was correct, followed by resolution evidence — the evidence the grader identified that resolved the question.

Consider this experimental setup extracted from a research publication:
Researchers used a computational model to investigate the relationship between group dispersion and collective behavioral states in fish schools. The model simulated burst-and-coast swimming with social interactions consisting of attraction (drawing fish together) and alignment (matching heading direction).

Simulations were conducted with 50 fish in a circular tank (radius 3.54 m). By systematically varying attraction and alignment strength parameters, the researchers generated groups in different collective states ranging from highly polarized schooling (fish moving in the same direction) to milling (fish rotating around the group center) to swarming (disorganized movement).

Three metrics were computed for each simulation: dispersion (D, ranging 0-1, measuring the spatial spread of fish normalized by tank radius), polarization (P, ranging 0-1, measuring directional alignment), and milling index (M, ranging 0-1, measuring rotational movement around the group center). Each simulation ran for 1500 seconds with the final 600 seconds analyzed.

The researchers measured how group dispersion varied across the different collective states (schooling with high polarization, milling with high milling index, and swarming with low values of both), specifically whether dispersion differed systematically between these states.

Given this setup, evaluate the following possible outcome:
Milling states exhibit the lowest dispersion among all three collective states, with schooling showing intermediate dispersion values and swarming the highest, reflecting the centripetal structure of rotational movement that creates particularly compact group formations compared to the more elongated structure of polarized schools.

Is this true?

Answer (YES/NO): NO